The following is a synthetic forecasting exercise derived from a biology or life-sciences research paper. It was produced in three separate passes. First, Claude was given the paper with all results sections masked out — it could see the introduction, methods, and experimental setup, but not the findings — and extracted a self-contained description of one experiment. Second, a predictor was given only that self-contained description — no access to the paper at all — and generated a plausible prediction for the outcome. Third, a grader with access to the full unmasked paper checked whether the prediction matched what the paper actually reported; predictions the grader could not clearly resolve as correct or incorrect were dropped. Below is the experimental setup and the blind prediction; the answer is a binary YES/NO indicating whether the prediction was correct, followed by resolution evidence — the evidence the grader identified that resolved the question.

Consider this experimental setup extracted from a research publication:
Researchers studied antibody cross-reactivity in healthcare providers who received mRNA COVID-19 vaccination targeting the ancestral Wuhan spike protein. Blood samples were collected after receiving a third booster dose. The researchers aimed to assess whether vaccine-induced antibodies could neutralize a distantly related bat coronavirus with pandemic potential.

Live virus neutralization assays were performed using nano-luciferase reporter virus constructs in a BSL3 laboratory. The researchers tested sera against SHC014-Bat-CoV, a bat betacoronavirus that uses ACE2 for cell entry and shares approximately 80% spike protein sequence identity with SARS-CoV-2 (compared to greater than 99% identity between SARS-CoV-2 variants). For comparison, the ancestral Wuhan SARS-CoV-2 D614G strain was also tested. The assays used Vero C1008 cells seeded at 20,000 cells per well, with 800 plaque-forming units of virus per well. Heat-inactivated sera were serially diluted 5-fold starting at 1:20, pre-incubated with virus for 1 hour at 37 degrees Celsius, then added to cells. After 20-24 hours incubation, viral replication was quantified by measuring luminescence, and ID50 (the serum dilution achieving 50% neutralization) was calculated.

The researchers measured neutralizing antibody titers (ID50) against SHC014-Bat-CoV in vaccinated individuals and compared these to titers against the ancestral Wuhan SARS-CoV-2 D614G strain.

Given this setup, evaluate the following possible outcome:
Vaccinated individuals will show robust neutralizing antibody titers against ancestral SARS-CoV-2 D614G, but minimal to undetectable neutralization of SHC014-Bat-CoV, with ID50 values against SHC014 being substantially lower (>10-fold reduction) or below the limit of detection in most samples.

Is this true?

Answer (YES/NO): NO